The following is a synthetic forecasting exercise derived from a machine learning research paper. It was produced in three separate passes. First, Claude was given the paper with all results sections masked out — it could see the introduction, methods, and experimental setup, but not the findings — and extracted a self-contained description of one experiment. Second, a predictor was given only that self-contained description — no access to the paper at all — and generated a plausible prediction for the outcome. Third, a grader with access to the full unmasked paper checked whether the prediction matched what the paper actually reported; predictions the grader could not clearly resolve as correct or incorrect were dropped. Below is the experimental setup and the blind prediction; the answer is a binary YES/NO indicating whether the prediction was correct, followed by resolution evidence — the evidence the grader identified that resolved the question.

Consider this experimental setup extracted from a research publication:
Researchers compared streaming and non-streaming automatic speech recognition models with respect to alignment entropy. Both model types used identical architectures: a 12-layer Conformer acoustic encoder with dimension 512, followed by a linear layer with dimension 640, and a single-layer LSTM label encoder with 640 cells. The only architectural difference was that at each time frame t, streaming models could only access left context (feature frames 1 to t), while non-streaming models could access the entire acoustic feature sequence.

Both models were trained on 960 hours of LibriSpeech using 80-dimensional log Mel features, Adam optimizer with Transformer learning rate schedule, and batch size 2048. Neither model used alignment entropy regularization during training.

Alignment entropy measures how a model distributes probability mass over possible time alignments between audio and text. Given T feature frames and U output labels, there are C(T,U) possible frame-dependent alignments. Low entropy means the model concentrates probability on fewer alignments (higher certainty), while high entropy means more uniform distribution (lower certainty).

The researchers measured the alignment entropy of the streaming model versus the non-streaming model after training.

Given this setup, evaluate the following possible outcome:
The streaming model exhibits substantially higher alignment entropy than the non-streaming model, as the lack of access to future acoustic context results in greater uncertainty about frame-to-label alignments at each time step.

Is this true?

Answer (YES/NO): YES